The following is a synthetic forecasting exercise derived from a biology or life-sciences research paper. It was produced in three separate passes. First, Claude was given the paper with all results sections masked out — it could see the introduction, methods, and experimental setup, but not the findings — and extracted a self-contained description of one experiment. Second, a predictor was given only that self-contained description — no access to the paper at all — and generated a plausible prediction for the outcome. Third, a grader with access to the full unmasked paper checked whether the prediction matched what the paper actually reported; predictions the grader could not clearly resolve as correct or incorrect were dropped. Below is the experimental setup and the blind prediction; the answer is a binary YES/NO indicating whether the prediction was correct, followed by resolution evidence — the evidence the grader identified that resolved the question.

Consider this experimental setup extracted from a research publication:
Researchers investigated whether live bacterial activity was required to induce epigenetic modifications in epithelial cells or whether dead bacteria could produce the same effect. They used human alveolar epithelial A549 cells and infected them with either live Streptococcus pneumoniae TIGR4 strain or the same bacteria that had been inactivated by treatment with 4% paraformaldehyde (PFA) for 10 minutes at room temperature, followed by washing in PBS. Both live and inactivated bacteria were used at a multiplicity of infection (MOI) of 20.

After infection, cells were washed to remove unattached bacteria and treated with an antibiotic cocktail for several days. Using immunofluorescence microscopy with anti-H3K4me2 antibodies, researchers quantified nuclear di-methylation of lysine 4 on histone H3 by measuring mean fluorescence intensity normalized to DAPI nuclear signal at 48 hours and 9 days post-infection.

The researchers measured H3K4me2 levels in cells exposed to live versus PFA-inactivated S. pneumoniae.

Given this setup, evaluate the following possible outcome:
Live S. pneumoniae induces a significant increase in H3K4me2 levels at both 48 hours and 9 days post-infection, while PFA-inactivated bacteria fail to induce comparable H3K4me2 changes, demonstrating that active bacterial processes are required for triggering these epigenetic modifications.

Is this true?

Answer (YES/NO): YES